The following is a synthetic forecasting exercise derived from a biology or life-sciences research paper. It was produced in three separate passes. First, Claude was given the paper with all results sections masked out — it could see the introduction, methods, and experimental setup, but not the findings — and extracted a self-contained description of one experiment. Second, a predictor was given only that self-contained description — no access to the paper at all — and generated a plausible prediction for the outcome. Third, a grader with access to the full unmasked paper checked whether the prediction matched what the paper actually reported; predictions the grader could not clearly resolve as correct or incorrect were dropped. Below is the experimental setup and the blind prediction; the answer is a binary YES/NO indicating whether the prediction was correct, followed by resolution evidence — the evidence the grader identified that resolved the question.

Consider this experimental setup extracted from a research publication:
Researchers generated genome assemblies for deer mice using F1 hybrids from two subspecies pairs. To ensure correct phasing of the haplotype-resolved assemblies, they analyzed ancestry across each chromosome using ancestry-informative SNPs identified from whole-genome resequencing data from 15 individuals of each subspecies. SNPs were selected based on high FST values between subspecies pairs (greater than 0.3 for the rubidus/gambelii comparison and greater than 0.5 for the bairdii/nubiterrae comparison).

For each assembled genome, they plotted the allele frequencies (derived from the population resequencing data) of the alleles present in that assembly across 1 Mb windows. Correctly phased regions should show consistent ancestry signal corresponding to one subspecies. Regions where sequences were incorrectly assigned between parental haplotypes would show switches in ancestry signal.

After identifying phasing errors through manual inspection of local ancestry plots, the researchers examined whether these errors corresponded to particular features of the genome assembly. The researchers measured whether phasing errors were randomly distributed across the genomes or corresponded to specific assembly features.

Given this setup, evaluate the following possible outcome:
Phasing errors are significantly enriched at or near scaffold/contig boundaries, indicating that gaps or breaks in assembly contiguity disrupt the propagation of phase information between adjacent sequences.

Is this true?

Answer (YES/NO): YES